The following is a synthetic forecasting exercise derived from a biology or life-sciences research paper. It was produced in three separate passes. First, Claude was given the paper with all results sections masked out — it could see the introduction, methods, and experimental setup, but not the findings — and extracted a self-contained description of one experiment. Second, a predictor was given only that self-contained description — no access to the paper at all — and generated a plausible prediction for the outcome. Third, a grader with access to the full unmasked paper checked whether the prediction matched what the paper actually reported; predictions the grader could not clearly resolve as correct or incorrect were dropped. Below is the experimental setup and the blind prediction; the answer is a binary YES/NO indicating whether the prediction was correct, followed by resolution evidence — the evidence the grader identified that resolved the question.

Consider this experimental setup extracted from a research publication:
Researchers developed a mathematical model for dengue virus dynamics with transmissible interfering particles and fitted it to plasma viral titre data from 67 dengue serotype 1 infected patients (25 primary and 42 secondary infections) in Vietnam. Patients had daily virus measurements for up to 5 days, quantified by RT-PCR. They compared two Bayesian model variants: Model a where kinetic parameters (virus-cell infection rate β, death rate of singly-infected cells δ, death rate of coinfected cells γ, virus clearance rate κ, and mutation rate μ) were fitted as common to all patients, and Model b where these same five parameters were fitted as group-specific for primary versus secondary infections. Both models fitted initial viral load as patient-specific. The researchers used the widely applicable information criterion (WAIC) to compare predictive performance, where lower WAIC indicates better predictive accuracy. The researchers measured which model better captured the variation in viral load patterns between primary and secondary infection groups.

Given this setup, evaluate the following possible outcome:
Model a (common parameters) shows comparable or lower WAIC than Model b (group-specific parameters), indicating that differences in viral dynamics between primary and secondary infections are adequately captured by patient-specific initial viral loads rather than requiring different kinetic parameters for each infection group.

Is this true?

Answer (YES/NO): YES